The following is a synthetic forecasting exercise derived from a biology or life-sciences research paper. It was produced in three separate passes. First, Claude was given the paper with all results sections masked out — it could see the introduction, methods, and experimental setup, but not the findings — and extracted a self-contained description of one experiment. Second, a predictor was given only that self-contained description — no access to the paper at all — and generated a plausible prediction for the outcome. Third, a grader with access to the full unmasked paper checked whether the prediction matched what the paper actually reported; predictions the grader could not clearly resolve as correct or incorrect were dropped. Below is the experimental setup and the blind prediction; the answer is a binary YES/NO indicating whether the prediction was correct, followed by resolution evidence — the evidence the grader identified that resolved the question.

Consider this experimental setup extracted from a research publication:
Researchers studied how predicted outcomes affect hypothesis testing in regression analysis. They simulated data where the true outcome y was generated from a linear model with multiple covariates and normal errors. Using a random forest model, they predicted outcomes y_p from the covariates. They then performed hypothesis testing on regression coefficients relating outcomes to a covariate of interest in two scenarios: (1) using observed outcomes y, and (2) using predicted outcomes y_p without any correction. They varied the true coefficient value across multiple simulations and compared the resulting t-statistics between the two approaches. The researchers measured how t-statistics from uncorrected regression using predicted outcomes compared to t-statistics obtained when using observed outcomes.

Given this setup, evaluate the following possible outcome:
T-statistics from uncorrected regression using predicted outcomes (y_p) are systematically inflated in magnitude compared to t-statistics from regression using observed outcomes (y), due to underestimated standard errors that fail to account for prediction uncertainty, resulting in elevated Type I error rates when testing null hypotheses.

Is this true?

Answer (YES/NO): YES